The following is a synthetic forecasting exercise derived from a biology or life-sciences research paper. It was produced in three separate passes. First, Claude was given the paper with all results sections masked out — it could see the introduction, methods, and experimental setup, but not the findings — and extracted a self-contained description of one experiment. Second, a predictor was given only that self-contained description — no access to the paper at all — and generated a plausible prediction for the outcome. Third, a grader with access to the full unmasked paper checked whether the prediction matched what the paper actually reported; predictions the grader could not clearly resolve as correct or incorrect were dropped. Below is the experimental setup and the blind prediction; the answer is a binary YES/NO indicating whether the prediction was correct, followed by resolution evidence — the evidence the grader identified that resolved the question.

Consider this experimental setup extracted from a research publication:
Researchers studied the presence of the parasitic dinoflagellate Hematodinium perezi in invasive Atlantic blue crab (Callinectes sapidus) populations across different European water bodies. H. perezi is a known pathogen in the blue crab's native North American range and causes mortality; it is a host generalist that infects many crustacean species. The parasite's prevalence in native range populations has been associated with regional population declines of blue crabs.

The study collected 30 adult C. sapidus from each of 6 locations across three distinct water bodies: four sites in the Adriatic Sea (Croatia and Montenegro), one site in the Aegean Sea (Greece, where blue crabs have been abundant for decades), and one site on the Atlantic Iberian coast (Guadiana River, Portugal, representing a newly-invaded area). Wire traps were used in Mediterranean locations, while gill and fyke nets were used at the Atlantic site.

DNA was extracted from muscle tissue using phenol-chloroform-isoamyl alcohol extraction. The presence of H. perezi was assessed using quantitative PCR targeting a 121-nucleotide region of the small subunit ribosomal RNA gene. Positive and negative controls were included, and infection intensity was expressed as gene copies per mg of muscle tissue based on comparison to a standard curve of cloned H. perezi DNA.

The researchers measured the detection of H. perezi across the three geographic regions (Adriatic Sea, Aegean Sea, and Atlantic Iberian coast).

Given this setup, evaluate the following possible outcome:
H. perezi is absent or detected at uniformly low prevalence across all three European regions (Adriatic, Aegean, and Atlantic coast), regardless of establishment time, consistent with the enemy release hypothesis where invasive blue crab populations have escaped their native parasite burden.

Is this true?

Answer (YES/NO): NO